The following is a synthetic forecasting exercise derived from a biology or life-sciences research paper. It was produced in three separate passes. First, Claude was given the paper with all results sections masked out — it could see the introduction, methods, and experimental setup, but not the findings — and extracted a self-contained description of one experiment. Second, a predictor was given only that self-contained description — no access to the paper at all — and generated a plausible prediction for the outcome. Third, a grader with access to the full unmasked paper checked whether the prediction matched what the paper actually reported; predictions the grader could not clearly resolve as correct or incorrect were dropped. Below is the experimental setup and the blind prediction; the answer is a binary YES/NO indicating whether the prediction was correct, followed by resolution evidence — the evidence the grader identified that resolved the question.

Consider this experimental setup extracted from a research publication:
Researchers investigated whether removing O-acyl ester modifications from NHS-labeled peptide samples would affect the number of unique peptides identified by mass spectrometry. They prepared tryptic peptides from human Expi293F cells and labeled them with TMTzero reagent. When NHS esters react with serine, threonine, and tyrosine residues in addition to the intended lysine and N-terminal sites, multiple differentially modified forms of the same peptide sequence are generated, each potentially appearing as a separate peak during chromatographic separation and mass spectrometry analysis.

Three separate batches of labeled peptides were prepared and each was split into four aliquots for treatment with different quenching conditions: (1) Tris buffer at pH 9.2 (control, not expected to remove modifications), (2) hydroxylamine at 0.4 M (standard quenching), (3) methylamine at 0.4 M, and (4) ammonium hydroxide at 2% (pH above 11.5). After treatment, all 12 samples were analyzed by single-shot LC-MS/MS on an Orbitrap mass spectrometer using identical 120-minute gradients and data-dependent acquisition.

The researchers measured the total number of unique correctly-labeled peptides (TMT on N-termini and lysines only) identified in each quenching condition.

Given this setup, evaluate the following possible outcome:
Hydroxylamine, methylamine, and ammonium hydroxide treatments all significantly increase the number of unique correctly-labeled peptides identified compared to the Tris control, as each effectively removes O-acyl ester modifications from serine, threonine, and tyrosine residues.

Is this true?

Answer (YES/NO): NO